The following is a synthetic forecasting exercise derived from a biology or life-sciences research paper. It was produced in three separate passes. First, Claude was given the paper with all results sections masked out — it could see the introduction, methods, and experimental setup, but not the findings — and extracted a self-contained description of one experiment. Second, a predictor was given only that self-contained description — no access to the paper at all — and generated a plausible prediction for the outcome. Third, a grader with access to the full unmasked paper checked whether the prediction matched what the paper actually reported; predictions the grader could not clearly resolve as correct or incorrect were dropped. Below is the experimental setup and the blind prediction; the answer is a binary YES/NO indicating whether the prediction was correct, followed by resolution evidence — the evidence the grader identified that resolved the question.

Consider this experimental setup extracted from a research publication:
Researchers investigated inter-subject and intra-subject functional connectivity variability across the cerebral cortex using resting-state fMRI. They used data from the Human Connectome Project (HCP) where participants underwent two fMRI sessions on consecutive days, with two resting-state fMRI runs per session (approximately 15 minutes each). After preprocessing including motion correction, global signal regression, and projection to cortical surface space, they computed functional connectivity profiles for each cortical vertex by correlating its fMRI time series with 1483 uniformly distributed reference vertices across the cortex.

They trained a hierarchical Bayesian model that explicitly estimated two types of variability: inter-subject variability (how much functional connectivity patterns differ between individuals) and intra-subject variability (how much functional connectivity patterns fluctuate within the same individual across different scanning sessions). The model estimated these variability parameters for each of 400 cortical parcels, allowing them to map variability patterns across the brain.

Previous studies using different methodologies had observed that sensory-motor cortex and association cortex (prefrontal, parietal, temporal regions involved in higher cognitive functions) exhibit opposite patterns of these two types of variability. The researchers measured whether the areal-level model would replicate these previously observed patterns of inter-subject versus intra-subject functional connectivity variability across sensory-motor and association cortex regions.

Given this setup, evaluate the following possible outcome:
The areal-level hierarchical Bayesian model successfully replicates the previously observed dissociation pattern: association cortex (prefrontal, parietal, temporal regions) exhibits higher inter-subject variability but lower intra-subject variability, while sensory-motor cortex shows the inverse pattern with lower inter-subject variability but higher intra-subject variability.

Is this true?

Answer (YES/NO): YES